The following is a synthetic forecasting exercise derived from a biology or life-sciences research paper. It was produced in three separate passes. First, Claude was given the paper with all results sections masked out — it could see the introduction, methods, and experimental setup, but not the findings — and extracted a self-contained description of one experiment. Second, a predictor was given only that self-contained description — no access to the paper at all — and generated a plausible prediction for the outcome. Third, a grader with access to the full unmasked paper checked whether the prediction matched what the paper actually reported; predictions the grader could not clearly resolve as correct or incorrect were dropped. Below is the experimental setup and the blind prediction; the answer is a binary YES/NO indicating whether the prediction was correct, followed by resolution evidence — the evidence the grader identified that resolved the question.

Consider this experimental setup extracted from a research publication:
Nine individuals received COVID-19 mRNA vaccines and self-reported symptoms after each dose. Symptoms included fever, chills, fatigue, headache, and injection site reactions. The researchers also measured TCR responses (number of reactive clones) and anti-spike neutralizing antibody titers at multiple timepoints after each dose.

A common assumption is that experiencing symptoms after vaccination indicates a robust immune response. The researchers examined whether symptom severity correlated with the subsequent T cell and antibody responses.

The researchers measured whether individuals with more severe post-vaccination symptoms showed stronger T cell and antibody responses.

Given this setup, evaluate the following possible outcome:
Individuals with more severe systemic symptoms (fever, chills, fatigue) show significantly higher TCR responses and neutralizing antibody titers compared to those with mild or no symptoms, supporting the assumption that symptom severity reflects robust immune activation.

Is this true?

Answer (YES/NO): NO